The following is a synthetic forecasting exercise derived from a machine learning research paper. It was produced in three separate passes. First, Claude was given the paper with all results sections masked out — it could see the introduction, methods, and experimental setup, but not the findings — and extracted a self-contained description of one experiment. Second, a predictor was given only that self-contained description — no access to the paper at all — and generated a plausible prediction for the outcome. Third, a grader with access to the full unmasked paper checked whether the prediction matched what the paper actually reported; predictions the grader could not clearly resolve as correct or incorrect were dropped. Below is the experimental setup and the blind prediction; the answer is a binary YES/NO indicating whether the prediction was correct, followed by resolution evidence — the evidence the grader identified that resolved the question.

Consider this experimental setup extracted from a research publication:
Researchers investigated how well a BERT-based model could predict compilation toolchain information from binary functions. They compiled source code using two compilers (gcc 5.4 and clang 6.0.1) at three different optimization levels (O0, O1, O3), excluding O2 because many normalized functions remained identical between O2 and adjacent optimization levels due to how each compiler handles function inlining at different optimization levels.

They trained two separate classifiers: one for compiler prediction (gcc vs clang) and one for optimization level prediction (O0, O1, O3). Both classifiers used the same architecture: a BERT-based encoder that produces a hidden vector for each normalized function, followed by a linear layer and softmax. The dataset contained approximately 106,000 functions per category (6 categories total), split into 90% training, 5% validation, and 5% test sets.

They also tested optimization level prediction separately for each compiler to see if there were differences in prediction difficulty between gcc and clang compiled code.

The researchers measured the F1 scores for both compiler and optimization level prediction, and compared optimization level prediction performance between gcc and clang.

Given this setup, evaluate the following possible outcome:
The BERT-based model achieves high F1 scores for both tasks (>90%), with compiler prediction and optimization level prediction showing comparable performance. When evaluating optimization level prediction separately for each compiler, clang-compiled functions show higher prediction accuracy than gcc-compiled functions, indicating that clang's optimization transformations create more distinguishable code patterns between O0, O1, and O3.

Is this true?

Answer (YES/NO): NO